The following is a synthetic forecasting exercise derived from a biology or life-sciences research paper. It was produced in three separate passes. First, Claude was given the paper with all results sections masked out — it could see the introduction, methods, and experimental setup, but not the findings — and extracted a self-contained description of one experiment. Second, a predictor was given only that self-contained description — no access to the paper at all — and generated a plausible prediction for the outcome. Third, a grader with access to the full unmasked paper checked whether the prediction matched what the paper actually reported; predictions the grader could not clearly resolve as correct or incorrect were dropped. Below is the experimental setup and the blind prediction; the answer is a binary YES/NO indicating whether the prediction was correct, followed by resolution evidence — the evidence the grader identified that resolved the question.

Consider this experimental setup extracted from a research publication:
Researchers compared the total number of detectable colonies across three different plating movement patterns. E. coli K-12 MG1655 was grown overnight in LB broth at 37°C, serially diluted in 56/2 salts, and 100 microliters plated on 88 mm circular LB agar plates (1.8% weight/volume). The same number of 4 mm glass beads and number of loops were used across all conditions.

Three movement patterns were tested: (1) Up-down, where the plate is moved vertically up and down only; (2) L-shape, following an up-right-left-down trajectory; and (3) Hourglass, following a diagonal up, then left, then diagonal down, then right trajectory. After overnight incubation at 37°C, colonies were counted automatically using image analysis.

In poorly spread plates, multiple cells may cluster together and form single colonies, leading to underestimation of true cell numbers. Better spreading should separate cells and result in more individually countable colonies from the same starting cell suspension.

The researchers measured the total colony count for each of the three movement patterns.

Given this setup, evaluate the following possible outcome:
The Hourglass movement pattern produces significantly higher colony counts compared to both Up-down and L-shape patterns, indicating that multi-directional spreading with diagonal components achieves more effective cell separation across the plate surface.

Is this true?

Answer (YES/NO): NO